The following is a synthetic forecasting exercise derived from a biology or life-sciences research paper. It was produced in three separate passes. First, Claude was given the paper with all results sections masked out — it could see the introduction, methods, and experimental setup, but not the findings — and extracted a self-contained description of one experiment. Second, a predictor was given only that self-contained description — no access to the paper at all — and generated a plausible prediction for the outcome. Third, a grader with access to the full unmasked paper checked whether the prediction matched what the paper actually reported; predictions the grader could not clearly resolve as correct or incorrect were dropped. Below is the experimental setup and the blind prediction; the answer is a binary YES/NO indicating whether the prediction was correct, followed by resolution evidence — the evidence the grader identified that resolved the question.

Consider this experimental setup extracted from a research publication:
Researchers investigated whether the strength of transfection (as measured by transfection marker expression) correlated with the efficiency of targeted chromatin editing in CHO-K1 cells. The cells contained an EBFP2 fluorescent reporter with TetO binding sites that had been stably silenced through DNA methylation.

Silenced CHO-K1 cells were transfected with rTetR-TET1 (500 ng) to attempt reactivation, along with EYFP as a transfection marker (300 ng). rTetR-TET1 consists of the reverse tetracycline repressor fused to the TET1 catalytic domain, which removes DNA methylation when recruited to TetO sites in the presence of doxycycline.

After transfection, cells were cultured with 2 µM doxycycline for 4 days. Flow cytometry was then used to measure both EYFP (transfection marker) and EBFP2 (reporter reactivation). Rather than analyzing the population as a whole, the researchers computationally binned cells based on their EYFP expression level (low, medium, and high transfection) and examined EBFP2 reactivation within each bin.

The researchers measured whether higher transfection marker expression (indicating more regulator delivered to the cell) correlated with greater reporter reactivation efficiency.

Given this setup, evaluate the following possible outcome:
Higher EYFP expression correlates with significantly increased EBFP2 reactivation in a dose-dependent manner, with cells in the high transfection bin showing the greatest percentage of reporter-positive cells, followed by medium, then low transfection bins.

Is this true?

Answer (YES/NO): NO